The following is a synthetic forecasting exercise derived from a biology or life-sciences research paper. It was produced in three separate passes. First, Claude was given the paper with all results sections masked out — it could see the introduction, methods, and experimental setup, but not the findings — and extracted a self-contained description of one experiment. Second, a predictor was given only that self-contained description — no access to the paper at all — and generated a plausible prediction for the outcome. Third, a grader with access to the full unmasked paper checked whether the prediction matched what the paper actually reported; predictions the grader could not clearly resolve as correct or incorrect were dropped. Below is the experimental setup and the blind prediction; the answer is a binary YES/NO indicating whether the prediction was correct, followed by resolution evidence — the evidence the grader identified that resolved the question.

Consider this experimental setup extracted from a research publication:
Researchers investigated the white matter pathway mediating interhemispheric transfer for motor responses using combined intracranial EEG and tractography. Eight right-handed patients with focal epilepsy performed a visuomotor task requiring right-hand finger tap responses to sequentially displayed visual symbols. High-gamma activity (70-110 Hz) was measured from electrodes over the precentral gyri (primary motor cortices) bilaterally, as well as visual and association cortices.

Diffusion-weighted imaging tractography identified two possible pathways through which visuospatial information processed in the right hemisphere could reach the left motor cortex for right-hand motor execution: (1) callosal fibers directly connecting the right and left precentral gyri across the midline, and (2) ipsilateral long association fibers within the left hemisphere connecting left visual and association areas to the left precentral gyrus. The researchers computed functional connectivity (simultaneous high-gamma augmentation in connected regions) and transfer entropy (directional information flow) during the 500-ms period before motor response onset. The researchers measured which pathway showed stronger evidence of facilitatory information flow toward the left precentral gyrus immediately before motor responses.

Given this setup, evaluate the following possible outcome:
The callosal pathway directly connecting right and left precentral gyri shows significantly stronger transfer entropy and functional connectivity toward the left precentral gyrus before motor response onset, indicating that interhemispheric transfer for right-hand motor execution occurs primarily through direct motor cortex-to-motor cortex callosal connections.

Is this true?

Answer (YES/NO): NO